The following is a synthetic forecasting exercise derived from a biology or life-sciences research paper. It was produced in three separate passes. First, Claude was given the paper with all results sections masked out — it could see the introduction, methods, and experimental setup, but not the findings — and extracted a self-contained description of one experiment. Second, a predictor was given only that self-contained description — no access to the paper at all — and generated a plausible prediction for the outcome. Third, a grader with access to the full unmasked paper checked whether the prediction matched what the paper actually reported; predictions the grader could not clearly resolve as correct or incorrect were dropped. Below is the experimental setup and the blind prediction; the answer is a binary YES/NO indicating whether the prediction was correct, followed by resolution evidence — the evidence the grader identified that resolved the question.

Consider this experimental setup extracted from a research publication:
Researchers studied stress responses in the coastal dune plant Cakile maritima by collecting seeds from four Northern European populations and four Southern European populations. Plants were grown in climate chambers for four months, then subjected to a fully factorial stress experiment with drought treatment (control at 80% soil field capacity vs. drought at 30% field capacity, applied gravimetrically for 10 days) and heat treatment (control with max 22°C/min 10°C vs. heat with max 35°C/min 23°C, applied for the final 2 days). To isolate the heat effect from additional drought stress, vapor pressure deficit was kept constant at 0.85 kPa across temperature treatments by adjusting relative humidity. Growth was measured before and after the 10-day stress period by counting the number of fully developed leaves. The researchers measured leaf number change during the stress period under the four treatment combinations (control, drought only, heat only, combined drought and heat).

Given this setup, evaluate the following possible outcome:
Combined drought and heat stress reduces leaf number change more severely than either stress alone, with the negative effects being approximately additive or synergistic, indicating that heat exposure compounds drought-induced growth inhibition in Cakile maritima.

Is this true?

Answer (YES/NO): NO